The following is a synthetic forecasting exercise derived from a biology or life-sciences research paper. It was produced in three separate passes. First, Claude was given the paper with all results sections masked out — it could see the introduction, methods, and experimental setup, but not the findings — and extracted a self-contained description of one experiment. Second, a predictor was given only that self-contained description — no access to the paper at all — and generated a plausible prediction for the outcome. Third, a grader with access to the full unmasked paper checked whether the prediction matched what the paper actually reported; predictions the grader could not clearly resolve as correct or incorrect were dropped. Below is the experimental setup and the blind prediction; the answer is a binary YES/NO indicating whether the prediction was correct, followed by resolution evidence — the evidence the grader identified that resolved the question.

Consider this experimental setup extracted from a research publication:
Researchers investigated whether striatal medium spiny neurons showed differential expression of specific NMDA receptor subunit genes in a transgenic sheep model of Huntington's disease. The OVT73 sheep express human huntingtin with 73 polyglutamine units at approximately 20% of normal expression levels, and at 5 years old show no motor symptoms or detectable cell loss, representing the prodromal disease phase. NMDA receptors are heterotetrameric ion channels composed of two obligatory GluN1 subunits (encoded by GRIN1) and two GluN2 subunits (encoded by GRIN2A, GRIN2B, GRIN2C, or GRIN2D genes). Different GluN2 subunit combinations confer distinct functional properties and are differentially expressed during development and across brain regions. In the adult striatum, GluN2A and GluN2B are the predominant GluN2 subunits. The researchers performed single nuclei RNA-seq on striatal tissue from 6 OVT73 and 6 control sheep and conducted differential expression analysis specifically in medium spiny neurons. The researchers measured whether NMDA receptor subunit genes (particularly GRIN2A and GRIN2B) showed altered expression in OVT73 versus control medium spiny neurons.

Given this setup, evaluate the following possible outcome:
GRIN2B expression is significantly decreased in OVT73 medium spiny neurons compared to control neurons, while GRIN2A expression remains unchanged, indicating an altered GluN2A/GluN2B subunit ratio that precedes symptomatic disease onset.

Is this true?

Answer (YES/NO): NO